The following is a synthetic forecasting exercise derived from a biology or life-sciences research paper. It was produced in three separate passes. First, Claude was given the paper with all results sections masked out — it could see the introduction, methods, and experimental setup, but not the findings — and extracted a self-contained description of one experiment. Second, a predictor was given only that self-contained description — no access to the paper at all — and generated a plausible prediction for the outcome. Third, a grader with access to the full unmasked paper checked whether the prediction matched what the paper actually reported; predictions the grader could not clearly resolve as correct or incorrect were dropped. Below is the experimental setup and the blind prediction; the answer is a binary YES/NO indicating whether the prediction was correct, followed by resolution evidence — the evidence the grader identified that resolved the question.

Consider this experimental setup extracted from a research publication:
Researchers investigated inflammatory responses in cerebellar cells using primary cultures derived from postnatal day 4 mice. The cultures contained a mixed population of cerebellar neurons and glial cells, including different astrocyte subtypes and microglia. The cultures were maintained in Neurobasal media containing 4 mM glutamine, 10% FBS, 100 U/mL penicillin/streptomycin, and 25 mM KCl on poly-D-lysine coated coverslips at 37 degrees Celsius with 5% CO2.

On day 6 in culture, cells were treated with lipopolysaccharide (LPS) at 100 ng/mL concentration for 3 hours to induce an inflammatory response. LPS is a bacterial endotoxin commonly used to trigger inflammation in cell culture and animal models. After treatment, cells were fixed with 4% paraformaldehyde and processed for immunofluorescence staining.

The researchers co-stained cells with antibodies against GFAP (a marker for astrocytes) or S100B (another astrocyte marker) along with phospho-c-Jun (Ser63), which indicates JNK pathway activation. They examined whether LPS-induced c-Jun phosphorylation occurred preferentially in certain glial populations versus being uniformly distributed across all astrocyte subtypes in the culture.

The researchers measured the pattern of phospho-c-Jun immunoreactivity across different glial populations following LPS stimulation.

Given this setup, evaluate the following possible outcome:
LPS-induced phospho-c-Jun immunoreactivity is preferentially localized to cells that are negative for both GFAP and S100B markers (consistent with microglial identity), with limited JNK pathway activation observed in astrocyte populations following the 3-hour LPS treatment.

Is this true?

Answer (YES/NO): NO